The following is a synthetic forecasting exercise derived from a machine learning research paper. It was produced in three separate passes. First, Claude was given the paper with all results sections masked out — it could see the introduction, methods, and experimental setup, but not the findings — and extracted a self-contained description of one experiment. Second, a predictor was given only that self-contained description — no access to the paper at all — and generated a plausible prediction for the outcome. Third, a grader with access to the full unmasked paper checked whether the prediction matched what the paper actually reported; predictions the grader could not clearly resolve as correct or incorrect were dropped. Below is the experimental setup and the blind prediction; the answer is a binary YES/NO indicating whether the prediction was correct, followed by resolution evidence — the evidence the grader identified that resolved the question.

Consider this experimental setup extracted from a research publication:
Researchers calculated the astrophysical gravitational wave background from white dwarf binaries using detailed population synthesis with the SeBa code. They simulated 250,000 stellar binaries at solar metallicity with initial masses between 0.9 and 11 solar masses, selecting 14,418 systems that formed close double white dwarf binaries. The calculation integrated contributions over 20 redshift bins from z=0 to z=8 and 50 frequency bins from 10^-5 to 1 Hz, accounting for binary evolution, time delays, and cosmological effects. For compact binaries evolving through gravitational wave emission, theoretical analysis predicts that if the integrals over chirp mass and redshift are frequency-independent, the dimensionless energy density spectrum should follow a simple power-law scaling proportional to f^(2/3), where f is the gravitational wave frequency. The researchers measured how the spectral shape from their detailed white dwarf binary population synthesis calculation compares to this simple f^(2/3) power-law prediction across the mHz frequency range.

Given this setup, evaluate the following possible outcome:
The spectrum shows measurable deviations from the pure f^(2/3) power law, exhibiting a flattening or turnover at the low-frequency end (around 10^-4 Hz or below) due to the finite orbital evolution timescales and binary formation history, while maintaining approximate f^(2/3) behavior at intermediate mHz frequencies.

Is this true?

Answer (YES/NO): NO